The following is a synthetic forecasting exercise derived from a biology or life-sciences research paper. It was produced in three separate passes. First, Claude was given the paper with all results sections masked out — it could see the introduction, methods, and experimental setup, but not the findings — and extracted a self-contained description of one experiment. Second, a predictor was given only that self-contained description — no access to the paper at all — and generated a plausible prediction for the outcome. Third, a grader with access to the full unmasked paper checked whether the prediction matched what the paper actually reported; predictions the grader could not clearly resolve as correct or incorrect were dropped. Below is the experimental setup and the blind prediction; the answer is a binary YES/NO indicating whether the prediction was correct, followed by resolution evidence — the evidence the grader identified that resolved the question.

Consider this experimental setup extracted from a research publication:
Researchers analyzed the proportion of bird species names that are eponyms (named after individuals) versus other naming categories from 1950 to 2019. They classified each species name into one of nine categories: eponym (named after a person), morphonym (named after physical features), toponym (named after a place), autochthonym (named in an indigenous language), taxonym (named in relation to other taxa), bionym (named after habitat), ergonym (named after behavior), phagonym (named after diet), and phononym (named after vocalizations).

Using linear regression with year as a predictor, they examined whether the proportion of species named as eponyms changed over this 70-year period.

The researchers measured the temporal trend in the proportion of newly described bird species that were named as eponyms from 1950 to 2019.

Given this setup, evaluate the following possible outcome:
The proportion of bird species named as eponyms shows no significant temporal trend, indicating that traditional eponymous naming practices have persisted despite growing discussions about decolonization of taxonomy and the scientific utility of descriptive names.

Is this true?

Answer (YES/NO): NO